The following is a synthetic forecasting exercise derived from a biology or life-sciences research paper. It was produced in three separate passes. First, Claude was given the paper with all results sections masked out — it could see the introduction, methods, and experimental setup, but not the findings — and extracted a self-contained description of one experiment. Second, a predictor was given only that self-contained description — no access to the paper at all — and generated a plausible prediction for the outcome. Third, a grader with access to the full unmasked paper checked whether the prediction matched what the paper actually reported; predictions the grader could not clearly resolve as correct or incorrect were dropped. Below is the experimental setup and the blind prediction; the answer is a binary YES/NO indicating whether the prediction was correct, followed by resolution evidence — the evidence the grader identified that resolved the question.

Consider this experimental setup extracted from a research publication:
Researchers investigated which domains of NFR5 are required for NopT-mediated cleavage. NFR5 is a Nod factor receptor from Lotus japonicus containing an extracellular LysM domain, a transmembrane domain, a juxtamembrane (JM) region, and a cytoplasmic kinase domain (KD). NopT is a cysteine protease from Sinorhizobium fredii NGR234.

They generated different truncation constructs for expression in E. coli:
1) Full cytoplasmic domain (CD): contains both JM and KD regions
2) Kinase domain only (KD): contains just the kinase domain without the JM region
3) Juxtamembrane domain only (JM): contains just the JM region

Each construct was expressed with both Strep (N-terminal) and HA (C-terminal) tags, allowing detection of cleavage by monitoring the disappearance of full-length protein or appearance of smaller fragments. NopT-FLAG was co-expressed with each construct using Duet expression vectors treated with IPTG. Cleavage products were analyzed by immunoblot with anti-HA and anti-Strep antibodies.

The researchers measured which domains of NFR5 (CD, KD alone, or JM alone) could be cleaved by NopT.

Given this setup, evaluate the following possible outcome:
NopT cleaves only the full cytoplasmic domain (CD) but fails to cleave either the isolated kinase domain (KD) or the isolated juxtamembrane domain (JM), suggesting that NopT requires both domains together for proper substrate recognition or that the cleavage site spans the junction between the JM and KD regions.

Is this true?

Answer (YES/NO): NO